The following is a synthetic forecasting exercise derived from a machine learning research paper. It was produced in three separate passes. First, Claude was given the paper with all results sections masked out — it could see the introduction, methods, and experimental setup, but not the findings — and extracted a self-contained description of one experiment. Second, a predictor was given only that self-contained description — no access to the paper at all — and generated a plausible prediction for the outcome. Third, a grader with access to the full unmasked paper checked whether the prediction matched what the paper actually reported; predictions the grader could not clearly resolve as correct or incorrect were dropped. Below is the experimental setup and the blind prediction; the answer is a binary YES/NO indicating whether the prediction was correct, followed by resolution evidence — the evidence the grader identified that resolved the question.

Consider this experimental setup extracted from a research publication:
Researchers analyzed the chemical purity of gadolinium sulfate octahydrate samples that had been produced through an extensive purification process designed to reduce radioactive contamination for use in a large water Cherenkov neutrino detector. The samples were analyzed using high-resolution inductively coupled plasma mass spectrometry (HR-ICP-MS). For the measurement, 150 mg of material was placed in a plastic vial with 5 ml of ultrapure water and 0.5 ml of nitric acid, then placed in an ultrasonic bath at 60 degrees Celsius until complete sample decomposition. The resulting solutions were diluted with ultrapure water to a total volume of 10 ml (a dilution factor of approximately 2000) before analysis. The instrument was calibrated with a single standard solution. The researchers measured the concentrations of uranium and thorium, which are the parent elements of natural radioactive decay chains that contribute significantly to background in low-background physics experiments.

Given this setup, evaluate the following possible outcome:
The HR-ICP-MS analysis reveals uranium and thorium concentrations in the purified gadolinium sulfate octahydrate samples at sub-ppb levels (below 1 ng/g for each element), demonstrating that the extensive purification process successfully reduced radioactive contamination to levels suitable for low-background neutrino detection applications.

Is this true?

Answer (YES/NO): YES